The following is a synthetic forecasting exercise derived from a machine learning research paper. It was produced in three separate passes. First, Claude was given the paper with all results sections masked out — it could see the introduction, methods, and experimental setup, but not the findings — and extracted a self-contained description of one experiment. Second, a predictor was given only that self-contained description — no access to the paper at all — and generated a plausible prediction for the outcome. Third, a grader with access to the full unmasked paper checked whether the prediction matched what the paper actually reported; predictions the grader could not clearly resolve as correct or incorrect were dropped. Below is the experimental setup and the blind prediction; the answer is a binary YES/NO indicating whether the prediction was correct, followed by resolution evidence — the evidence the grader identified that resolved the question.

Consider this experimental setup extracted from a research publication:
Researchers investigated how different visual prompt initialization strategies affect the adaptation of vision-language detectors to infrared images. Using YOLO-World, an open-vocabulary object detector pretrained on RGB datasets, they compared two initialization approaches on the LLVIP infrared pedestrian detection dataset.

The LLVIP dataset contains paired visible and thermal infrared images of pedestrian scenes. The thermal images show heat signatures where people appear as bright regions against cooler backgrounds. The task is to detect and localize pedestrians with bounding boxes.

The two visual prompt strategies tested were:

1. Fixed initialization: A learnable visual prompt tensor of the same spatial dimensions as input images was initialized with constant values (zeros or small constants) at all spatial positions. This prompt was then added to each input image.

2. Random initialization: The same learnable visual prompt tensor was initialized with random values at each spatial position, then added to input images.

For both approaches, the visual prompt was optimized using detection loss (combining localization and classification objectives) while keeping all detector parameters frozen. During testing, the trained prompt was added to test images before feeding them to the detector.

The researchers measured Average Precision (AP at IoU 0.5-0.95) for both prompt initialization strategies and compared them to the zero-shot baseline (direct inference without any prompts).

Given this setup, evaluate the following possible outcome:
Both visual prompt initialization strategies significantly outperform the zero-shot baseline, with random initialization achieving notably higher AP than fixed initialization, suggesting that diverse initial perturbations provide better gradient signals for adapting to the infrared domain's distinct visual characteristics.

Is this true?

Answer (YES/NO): NO